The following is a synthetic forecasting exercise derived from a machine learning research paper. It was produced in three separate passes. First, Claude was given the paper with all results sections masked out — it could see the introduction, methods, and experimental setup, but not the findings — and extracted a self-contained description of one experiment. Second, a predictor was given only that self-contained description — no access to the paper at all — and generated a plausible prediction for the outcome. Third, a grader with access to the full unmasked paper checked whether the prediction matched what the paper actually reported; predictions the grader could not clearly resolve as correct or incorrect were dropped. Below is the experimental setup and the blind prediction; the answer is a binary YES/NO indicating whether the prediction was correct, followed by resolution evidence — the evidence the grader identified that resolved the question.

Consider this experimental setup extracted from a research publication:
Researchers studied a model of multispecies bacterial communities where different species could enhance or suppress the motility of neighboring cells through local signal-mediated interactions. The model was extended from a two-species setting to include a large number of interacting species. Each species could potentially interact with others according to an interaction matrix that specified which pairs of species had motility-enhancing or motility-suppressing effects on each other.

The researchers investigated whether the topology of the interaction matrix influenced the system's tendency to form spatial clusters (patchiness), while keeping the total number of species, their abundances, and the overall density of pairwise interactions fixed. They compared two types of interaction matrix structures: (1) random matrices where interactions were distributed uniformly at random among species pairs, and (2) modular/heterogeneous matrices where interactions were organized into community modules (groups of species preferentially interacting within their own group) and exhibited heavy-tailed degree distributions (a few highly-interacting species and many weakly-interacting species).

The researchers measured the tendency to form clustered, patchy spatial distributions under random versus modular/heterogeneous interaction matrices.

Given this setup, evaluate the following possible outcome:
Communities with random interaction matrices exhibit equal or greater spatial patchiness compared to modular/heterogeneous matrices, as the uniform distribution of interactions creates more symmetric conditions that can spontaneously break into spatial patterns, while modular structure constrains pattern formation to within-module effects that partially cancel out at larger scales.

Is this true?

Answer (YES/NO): NO